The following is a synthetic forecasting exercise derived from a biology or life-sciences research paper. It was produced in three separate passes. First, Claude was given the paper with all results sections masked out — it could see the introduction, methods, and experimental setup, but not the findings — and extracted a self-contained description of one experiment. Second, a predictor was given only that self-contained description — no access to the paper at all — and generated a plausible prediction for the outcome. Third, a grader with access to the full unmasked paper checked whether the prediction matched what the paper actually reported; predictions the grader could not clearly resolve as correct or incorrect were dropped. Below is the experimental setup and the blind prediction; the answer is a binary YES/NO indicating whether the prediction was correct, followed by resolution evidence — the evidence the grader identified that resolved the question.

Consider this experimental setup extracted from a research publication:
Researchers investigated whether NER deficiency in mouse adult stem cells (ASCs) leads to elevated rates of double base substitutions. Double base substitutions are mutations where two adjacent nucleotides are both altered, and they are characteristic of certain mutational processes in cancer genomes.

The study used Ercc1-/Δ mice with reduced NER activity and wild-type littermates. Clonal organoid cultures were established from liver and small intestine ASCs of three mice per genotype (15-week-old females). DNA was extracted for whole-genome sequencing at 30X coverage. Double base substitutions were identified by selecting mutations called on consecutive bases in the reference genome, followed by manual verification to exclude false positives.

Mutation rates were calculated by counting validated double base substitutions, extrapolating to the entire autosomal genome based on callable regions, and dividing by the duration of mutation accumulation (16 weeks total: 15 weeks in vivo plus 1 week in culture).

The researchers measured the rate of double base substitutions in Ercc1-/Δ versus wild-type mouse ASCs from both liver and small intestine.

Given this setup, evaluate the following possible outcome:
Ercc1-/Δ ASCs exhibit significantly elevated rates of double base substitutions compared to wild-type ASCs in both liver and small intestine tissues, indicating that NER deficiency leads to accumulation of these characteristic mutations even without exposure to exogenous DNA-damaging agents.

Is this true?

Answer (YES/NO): NO